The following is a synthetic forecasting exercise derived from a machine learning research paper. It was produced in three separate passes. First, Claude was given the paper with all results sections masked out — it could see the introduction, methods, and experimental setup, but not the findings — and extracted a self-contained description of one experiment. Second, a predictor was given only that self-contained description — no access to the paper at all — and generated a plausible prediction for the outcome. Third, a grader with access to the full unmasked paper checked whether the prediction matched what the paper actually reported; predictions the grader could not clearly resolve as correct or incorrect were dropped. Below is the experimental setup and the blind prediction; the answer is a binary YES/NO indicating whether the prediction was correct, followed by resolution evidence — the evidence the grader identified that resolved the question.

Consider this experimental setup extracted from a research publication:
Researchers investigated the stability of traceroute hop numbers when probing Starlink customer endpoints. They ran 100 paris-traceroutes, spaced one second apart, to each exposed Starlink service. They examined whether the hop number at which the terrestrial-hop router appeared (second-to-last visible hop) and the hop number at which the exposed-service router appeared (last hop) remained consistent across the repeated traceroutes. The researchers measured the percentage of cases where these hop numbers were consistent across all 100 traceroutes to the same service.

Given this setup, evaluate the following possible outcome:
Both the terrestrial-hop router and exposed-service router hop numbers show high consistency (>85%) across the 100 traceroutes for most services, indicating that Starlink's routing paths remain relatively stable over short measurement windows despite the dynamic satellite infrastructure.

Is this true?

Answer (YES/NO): YES